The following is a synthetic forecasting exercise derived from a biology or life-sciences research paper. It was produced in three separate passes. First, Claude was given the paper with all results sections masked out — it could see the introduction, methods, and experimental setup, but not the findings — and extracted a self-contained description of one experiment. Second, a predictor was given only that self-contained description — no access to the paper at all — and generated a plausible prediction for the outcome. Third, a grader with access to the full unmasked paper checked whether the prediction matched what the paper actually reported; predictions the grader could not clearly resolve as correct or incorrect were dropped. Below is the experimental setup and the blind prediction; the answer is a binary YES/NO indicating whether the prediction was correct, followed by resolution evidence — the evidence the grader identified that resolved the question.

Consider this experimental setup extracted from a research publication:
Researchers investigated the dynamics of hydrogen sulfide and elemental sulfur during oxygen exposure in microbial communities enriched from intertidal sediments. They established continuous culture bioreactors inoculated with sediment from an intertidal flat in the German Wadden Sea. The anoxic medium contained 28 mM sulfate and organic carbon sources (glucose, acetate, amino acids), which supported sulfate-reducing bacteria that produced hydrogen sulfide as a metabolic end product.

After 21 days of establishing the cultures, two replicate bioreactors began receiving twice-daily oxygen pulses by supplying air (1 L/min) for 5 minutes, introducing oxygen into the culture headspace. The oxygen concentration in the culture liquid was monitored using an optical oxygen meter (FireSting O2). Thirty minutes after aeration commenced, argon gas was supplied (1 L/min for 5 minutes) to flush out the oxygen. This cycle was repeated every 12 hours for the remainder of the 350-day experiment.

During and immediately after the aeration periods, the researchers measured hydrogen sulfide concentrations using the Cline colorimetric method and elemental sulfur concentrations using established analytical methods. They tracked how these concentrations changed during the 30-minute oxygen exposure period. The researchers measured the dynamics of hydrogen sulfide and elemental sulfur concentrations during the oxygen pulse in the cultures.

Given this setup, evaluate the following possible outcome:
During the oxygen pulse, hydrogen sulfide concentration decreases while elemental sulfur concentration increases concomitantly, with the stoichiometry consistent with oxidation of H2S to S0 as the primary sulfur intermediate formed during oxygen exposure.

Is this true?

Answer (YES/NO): YES